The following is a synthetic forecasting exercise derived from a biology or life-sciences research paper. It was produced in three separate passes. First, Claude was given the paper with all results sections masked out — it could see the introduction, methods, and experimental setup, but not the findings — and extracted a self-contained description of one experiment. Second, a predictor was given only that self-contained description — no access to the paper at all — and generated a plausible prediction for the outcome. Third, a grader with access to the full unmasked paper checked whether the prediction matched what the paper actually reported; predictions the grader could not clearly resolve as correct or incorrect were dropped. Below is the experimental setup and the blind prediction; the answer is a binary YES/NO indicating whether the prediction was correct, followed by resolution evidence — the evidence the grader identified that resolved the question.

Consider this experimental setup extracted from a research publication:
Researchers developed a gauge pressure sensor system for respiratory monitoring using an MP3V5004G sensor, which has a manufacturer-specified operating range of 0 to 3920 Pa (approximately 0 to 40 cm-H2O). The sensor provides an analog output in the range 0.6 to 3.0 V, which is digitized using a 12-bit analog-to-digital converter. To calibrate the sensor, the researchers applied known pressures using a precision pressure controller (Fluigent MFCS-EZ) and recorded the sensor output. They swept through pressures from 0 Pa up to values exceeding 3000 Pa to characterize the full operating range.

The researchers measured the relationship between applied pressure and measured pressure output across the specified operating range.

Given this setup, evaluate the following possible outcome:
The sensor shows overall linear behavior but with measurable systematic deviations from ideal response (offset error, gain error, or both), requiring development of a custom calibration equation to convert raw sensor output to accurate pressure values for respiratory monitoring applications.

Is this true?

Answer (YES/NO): YES